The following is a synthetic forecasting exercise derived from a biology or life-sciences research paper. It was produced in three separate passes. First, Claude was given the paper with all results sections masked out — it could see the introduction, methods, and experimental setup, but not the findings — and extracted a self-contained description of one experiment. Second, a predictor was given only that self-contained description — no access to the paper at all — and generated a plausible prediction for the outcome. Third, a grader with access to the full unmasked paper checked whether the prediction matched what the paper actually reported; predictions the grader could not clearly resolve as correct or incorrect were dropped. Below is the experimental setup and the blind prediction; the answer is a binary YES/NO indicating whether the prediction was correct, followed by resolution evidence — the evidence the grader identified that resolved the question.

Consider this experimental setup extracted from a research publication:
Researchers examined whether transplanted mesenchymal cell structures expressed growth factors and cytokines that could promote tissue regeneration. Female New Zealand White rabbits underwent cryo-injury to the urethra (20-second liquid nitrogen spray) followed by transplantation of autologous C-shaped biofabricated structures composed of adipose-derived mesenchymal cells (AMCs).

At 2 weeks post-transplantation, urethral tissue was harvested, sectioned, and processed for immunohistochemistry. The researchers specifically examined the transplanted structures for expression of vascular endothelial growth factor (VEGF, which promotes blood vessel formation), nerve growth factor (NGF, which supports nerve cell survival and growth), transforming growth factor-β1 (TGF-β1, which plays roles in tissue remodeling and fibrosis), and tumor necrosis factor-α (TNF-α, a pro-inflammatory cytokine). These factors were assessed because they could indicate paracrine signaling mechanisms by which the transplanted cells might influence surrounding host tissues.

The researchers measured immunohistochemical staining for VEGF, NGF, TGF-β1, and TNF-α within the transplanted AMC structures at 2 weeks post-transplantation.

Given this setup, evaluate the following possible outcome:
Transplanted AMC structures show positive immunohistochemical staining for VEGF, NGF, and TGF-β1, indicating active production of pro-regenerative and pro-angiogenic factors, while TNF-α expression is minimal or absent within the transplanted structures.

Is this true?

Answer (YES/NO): NO